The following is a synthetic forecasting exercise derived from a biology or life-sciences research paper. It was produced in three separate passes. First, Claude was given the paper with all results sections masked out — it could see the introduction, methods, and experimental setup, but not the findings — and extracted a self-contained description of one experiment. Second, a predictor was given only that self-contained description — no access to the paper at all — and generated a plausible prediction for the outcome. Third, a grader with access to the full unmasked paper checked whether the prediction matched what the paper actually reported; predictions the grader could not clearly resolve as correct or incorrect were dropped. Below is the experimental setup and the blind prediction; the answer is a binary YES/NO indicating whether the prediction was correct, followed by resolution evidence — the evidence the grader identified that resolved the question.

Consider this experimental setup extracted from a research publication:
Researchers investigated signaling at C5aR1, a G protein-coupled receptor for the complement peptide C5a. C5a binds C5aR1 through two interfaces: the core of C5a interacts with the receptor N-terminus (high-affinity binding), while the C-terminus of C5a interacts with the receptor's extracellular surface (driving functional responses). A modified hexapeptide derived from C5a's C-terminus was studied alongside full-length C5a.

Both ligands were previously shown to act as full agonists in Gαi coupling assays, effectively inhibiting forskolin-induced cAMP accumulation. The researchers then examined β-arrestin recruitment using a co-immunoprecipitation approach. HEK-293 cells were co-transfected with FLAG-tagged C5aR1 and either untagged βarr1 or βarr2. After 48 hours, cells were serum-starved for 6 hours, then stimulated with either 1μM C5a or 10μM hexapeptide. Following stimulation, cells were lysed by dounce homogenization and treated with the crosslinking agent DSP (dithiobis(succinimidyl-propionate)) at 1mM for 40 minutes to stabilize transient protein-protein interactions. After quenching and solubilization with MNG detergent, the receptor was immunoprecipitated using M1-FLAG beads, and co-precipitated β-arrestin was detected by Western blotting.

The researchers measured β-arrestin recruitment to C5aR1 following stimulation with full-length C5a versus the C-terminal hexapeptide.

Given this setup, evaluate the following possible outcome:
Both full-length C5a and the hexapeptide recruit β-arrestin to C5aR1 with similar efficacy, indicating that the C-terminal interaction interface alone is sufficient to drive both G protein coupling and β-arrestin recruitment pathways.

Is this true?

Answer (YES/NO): NO